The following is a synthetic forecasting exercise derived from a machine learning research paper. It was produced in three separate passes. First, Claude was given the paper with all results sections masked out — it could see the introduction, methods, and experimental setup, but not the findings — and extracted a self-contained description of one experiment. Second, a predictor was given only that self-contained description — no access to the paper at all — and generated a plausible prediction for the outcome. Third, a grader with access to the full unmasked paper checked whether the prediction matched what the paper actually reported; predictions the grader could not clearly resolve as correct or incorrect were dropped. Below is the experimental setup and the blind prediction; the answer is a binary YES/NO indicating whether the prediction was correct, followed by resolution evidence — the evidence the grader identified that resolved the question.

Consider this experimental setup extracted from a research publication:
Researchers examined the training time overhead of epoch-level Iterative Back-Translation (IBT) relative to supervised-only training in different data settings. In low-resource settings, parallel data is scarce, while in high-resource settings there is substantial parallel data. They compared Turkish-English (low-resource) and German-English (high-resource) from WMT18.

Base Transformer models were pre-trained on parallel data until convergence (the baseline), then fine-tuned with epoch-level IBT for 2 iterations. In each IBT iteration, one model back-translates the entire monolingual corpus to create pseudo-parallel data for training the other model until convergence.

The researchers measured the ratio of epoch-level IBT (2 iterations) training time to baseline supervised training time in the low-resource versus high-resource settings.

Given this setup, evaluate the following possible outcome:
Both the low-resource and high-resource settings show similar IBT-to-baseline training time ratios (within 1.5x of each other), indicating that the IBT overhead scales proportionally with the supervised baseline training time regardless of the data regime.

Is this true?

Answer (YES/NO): NO